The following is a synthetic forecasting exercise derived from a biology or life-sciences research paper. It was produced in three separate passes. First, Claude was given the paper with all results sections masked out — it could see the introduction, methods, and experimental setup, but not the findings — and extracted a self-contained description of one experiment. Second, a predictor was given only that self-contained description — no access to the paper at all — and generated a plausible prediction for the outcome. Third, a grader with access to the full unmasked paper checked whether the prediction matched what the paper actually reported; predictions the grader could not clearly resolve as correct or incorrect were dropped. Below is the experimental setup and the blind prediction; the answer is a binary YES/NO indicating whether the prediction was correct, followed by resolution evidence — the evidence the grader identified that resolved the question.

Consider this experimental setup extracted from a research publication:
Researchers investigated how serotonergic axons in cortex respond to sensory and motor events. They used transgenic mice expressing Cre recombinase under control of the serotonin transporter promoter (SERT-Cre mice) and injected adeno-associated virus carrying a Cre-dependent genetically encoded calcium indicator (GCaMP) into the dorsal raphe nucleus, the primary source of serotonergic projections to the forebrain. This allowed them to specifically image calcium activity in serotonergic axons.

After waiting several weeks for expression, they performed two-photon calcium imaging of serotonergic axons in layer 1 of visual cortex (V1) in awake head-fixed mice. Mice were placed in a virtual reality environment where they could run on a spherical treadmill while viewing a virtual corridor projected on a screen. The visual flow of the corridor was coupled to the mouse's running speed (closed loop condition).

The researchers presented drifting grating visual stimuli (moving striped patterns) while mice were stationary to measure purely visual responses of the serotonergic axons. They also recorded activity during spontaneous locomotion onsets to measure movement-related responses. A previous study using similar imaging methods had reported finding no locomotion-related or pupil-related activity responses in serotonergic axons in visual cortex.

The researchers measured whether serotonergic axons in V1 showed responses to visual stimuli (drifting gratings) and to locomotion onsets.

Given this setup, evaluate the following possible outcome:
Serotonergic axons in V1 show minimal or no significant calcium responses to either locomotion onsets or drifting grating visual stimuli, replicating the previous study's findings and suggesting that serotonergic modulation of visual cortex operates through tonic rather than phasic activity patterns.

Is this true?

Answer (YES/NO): NO